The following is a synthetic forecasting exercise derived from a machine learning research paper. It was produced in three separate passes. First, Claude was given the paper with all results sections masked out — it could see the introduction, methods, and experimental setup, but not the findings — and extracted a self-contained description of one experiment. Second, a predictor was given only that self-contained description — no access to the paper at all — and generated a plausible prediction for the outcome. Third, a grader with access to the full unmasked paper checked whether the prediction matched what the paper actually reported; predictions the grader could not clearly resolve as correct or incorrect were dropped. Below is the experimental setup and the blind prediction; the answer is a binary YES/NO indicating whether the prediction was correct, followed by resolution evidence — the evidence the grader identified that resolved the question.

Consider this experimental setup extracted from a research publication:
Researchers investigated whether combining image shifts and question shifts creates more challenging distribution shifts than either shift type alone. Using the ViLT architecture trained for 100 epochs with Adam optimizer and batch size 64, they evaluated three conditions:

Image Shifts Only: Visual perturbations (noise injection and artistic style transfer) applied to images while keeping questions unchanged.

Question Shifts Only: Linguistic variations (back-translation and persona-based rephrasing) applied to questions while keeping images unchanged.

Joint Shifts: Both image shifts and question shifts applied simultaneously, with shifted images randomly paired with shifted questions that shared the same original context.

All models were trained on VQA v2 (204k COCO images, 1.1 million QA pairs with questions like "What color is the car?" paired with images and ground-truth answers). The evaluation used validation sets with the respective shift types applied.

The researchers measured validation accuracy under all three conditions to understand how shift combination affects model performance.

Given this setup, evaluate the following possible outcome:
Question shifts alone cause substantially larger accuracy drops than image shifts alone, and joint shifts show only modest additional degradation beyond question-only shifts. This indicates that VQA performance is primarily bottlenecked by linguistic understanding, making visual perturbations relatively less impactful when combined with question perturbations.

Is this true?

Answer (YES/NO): NO